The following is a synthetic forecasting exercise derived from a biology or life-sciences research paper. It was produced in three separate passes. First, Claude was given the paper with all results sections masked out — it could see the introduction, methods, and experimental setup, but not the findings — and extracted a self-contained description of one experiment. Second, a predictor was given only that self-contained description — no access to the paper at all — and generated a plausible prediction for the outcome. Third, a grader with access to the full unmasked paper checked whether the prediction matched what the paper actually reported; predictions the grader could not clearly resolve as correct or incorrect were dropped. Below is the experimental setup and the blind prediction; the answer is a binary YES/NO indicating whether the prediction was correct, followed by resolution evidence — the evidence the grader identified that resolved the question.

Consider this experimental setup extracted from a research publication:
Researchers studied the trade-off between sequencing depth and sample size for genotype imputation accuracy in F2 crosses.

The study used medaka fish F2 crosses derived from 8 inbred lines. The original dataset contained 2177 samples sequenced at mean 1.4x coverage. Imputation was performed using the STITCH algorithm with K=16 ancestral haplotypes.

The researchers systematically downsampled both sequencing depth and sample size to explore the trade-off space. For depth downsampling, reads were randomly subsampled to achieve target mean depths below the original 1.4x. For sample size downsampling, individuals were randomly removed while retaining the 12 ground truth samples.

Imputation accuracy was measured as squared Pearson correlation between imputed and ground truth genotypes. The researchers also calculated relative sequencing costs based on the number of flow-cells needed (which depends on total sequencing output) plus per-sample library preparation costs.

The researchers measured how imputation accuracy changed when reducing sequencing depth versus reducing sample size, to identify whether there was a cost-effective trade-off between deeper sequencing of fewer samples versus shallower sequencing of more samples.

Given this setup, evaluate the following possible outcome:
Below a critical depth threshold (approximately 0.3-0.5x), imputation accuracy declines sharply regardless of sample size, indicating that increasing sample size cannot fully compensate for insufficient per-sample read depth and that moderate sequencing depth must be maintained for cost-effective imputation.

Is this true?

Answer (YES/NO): NO